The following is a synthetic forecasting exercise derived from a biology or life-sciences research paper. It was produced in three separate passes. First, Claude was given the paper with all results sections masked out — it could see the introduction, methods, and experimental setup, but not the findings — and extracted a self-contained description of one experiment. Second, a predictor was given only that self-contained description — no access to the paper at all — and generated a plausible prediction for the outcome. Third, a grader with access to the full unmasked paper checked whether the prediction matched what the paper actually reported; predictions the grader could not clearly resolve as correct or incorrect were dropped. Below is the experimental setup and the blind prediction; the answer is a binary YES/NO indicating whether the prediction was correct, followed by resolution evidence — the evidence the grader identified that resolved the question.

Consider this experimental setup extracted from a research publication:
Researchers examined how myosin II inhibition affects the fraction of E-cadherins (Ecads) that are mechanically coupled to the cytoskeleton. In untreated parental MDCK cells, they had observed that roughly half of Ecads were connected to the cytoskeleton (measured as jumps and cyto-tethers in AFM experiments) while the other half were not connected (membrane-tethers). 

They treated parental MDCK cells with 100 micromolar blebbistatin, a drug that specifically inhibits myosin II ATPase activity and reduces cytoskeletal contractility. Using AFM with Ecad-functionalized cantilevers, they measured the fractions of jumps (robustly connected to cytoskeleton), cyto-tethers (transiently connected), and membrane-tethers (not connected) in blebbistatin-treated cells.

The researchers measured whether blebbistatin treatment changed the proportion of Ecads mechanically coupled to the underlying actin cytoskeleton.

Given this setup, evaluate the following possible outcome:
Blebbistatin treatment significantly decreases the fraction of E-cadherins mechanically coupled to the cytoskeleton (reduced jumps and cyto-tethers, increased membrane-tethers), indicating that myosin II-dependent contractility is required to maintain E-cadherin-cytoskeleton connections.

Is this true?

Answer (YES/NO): NO